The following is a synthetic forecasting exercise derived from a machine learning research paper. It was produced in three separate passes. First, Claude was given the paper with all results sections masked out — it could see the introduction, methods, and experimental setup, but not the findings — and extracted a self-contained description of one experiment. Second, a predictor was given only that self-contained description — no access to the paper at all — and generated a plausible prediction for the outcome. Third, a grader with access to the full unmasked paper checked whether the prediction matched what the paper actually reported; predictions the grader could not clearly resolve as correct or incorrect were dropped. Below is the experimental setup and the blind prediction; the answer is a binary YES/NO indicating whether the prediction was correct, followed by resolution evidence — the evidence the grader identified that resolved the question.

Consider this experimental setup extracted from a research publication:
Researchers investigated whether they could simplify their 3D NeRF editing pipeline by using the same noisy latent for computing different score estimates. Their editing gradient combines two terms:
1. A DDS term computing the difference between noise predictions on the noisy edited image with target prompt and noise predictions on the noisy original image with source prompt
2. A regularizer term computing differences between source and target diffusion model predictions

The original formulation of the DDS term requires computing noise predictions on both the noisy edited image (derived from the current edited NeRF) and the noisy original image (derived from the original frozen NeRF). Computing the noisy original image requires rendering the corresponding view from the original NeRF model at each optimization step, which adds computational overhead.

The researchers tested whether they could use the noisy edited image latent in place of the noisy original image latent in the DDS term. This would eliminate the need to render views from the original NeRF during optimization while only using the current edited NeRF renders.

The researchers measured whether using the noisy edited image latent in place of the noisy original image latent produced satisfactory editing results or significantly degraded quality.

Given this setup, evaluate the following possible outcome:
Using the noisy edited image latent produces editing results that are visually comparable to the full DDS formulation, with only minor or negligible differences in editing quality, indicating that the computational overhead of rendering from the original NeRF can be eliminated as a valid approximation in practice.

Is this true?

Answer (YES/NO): YES